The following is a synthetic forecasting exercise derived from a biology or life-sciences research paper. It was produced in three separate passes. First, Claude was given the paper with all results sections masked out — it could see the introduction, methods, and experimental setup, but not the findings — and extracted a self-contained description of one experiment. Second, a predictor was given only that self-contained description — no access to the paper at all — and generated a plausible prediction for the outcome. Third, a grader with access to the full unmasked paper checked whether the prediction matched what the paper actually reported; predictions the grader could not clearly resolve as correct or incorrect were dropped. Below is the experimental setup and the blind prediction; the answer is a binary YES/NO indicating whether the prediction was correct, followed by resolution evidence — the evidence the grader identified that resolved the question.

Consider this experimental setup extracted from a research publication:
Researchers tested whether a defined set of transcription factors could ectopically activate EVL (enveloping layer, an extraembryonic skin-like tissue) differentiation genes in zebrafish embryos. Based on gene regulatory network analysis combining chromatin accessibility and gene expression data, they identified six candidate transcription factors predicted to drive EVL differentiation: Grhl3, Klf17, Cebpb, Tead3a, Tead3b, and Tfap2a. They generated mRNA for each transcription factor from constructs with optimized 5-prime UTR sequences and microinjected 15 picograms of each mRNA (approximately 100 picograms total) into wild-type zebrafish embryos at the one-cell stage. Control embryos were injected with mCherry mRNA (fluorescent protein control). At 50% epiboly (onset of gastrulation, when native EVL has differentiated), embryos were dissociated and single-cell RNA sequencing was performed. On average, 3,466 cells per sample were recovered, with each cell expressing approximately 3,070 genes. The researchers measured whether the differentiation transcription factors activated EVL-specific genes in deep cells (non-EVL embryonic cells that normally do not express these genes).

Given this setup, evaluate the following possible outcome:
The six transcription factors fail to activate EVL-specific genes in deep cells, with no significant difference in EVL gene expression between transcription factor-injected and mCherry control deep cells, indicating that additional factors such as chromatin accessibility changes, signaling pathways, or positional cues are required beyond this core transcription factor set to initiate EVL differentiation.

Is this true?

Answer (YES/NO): NO